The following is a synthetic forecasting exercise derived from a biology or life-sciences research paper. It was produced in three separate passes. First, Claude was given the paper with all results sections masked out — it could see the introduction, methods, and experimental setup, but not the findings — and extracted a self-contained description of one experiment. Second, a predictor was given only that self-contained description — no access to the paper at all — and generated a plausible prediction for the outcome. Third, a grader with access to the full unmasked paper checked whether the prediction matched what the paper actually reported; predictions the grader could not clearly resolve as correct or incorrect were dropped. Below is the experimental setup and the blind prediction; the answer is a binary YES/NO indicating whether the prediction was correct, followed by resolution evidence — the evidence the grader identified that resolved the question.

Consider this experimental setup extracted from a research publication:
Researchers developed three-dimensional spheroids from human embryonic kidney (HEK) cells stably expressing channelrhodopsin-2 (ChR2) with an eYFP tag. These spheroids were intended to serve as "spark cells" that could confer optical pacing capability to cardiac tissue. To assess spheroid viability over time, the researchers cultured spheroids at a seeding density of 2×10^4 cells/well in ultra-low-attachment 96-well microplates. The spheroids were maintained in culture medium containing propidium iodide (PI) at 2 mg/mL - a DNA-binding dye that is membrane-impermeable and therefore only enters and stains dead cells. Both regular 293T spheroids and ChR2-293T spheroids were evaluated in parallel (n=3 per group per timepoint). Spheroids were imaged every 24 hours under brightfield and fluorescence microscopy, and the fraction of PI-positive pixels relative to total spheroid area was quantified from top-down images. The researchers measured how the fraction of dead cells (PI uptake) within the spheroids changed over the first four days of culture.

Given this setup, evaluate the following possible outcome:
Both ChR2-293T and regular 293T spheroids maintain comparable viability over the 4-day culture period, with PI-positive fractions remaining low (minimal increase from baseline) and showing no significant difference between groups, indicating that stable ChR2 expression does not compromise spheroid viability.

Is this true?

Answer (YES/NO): NO